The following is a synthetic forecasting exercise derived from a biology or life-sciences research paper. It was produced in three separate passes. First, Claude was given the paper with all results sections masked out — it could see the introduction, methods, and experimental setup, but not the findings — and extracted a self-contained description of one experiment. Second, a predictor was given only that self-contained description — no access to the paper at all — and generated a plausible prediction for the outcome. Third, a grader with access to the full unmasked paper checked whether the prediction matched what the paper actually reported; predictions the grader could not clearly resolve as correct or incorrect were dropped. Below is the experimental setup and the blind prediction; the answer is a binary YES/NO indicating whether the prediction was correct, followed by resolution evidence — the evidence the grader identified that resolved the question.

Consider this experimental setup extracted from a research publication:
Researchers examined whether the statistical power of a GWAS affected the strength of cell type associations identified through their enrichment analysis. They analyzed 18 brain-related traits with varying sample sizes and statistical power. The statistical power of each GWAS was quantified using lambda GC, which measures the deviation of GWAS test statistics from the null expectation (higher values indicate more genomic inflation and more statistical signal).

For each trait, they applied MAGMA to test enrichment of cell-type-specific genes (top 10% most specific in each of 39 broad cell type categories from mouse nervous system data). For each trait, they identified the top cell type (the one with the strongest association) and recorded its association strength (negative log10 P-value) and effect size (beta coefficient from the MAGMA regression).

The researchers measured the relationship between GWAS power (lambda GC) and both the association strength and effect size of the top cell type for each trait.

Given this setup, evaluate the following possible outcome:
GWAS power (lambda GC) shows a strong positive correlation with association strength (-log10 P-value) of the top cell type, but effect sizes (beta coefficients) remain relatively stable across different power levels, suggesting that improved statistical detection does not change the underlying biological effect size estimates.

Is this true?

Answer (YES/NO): NO